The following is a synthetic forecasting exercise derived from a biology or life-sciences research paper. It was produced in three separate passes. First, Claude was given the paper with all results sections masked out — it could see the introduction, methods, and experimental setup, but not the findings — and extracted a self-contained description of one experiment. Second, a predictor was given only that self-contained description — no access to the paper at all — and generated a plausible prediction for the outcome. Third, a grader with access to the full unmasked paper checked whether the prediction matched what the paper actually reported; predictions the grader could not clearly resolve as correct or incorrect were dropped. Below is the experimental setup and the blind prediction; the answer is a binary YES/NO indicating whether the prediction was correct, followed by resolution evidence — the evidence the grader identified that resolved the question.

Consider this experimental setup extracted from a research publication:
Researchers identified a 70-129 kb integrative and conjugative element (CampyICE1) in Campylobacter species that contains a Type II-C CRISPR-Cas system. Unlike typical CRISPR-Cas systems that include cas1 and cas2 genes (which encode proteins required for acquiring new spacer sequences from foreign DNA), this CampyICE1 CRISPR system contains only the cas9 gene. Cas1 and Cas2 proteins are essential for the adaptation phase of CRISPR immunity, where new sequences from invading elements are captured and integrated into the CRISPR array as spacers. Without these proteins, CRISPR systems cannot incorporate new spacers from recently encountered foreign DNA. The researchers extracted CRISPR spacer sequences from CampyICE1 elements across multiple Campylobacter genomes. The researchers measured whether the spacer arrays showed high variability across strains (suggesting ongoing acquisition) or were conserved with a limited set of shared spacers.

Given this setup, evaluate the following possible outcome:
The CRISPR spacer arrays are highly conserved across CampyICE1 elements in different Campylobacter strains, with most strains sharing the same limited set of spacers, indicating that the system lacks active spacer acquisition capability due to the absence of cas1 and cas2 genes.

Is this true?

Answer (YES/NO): YES